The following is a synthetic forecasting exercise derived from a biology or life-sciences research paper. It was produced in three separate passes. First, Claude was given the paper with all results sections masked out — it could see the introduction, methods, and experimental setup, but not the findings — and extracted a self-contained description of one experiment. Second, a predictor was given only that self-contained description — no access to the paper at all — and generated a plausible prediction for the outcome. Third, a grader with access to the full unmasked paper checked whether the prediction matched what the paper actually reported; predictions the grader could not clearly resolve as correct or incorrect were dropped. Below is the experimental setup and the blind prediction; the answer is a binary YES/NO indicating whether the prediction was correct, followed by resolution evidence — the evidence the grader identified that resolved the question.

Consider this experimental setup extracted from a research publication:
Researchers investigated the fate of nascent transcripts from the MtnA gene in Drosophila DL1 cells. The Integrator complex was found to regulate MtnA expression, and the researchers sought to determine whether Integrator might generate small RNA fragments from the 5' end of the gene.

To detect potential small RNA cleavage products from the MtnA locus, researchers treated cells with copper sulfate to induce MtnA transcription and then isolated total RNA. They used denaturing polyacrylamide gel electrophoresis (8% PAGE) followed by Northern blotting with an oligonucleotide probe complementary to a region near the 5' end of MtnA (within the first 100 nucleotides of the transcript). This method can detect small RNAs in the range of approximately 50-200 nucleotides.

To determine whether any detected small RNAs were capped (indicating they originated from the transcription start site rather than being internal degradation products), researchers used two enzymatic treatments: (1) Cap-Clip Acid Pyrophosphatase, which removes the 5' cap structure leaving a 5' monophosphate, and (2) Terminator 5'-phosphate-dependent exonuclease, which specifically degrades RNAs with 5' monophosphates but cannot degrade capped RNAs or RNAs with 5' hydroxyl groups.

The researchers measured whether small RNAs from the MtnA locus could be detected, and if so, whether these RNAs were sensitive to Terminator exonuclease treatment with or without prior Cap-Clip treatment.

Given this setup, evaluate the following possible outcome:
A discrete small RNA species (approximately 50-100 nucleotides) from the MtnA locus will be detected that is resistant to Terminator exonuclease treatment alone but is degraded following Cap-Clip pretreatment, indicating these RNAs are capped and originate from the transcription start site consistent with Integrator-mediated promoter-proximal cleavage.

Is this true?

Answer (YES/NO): YES